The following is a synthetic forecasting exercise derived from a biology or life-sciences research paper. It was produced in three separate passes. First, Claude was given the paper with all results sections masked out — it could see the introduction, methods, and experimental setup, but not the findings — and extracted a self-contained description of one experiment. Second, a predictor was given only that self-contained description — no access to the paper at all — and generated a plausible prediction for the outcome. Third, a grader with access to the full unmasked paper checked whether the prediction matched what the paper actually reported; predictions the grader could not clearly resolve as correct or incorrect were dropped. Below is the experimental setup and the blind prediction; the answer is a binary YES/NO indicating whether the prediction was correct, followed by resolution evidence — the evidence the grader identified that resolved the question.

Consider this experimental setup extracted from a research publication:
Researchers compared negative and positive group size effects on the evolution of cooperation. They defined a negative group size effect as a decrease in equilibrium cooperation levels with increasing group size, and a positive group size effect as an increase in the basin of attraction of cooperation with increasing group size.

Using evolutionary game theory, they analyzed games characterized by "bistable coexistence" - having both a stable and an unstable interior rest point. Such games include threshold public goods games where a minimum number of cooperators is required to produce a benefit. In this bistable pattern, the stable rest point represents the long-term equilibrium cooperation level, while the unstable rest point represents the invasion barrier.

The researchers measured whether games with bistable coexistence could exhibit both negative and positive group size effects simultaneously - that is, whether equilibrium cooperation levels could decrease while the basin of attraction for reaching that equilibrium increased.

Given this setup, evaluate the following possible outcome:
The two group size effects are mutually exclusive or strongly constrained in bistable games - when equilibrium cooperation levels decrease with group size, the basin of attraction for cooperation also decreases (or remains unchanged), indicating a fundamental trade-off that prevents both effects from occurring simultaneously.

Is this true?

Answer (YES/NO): NO